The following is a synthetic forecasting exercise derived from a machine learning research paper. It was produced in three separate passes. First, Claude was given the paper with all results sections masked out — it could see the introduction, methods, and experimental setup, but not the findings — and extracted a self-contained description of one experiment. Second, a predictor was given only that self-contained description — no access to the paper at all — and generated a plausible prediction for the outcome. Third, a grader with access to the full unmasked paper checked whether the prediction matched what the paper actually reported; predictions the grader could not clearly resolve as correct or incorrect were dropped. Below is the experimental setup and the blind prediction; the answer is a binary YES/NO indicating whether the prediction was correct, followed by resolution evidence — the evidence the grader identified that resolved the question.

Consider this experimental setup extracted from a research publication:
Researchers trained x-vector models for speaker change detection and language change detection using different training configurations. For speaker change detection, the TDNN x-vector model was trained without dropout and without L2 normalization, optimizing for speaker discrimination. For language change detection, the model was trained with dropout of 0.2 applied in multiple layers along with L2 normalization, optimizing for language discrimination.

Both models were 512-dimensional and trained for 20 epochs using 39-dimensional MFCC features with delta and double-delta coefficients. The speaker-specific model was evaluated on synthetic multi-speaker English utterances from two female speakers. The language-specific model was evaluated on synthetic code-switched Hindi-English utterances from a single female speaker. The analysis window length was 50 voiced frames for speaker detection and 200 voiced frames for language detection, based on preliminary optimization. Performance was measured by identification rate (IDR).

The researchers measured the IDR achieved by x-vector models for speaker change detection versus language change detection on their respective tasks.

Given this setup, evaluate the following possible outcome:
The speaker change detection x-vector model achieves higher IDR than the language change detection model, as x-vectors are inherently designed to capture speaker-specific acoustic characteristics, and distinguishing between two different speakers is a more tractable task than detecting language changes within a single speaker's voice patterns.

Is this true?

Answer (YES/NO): YES